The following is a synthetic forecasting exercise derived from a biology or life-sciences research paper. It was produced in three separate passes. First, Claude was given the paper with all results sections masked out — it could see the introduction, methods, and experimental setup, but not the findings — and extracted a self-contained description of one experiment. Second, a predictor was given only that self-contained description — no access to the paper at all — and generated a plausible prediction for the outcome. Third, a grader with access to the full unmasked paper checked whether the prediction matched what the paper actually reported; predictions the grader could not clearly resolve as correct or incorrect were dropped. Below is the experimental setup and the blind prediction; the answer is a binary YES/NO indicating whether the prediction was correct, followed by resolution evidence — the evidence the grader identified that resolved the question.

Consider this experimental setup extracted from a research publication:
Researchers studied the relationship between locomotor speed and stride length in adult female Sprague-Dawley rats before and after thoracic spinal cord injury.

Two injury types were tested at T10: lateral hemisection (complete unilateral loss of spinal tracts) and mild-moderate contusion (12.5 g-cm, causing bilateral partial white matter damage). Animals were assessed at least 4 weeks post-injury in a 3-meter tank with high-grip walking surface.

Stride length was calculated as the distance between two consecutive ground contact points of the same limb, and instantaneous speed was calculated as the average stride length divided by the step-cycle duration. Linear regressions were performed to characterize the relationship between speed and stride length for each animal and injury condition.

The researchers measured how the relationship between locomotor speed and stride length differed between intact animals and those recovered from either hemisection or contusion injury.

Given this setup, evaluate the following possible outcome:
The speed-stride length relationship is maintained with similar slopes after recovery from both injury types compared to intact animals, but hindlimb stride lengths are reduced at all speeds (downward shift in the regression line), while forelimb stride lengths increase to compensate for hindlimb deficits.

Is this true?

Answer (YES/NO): NO